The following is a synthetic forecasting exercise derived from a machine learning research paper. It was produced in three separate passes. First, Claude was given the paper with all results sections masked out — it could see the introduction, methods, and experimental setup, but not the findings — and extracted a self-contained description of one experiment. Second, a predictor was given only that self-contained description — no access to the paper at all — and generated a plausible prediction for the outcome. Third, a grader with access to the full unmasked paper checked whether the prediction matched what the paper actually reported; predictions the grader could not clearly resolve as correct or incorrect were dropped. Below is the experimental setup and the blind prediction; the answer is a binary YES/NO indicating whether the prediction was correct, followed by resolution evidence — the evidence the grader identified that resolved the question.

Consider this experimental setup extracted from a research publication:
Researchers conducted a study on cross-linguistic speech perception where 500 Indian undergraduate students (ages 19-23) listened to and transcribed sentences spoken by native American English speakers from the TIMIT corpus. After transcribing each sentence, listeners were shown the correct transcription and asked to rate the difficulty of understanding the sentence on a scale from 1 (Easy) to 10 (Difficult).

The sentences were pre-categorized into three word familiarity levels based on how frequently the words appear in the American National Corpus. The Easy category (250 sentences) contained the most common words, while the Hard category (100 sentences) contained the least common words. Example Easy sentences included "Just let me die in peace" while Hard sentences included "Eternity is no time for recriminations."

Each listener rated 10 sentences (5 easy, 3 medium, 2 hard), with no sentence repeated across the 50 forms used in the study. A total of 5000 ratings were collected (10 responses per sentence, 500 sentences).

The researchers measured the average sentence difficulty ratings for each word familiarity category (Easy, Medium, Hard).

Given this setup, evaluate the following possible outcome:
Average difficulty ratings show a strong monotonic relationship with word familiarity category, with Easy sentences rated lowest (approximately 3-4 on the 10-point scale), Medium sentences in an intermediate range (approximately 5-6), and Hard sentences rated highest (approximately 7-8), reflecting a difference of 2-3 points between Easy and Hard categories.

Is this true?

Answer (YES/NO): NO